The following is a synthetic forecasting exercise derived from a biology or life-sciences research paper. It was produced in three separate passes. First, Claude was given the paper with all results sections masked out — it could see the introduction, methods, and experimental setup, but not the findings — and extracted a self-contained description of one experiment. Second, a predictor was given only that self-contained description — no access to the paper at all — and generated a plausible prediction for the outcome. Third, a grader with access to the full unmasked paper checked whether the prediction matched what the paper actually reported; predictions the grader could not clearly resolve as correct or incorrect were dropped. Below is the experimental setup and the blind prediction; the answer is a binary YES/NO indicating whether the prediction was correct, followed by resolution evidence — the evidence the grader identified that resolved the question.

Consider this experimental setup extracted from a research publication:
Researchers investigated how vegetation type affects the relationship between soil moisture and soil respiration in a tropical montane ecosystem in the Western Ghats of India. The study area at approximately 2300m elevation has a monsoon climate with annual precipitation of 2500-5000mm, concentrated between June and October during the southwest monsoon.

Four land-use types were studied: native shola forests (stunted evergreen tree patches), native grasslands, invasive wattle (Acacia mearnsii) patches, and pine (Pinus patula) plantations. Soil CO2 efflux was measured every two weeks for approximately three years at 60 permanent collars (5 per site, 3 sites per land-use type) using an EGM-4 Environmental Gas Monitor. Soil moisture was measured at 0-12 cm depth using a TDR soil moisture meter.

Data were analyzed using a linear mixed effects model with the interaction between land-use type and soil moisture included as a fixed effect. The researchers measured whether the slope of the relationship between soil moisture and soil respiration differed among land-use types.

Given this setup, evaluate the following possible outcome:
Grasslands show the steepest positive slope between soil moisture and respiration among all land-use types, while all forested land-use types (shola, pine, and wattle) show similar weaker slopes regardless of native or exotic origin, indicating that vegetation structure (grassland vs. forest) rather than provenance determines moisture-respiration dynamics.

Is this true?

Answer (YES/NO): NO